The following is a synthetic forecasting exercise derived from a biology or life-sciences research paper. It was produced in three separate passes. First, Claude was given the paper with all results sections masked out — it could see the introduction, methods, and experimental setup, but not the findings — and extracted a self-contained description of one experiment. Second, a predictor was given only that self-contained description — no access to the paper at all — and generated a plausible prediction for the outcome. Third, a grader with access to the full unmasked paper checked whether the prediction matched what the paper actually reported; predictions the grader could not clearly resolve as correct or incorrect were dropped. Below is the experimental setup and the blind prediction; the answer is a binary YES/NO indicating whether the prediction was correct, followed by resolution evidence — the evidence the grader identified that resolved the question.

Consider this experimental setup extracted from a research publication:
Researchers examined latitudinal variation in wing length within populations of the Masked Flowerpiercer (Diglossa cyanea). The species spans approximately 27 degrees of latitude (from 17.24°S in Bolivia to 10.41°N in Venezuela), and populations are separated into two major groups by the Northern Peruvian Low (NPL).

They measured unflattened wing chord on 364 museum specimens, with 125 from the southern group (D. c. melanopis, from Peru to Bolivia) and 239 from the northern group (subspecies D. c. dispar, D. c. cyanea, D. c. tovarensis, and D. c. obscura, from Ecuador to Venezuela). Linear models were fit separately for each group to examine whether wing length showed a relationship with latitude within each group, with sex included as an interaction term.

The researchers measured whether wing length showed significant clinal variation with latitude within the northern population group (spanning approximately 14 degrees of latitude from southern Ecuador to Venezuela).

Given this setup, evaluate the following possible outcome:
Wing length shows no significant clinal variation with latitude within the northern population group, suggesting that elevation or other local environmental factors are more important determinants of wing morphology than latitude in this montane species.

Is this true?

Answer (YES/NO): NO